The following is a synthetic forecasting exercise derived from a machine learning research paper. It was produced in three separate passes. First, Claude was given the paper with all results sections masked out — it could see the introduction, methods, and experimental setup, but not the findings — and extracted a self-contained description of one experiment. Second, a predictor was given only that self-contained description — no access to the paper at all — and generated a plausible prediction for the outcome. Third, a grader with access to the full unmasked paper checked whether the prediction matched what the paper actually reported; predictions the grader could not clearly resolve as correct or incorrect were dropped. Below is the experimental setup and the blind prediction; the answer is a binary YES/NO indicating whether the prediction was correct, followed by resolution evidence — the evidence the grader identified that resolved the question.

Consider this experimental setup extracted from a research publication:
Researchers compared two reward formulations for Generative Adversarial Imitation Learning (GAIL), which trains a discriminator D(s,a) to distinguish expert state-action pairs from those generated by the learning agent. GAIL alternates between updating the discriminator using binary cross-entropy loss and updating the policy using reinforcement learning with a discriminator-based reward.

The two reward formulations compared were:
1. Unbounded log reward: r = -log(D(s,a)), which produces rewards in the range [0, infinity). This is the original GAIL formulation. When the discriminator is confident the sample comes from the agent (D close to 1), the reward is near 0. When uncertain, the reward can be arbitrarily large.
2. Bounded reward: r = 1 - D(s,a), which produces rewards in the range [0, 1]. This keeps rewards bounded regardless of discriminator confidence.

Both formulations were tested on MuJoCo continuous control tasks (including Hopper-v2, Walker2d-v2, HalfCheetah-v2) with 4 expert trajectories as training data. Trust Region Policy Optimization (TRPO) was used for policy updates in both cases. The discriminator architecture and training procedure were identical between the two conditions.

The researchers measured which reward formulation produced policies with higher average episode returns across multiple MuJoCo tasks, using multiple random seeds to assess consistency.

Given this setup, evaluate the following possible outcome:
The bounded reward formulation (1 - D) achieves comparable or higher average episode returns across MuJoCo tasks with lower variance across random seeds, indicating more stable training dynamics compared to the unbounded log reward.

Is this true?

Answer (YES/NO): NO